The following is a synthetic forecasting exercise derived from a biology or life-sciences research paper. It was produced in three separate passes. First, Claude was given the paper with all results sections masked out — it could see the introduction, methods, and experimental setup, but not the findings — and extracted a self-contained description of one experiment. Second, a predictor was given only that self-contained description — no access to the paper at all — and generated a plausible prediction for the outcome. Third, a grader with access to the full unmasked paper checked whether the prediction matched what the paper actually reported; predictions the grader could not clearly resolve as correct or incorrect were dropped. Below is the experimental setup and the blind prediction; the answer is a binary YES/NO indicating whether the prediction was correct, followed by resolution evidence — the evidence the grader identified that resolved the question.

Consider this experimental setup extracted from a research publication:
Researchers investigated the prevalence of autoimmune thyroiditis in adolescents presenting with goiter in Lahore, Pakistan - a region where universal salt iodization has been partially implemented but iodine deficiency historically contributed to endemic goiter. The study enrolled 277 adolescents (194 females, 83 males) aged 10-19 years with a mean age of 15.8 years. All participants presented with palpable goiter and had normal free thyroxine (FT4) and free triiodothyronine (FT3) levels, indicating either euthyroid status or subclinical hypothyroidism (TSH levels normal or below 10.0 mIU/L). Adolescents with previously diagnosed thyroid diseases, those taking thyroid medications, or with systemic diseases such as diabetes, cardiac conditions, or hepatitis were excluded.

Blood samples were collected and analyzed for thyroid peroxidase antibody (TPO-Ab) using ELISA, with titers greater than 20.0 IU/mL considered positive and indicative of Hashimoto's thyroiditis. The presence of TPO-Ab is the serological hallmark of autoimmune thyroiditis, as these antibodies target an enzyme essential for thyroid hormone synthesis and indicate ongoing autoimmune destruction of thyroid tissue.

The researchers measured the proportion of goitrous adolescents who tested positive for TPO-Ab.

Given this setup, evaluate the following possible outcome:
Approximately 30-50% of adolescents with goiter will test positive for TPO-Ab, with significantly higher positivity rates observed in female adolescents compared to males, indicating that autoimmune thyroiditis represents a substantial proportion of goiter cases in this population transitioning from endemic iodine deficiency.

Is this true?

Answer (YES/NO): NO